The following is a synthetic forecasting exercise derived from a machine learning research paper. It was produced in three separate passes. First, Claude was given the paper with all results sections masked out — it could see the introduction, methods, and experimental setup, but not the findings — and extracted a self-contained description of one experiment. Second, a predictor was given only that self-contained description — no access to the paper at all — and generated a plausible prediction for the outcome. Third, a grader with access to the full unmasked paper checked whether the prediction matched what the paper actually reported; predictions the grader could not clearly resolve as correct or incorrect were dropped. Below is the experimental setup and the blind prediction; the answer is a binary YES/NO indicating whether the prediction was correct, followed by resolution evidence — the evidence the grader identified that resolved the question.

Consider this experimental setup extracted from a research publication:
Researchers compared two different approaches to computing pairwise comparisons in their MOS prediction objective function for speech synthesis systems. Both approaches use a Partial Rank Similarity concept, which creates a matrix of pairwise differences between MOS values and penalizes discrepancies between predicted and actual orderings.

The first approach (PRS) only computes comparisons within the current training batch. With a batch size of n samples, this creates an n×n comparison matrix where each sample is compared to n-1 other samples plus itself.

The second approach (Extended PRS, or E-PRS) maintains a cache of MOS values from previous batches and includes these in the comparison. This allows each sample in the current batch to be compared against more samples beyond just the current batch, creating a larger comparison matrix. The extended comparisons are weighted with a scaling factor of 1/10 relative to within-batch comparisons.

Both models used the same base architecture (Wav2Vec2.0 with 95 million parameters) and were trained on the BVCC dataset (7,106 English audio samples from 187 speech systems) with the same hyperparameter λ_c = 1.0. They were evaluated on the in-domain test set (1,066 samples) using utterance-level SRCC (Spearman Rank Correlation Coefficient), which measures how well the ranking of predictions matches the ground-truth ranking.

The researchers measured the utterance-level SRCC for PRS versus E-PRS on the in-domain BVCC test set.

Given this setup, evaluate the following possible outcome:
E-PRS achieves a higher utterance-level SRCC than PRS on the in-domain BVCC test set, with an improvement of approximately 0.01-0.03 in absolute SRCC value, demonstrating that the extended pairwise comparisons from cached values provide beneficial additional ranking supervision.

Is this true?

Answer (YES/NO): NO